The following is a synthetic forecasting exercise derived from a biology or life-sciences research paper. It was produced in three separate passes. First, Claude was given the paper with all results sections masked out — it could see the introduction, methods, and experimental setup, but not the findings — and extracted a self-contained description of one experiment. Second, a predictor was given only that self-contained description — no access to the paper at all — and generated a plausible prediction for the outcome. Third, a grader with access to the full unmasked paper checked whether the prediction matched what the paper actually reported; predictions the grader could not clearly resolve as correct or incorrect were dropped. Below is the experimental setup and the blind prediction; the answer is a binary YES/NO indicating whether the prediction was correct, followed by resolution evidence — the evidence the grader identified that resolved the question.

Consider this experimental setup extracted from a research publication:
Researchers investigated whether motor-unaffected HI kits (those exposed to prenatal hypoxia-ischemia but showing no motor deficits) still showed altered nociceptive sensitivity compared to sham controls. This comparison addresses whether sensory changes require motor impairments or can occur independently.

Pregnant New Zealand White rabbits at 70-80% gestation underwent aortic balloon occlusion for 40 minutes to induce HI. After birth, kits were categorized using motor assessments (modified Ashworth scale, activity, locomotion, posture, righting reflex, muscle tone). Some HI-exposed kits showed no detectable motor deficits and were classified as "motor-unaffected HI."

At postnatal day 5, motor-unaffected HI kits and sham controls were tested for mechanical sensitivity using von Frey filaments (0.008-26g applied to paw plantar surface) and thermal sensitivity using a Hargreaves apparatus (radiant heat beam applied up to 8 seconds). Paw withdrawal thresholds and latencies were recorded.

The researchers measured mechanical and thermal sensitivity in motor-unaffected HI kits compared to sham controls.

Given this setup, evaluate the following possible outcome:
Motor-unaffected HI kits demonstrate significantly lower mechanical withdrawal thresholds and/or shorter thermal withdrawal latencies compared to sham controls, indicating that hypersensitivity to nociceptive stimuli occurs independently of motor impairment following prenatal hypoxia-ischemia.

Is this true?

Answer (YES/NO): YES